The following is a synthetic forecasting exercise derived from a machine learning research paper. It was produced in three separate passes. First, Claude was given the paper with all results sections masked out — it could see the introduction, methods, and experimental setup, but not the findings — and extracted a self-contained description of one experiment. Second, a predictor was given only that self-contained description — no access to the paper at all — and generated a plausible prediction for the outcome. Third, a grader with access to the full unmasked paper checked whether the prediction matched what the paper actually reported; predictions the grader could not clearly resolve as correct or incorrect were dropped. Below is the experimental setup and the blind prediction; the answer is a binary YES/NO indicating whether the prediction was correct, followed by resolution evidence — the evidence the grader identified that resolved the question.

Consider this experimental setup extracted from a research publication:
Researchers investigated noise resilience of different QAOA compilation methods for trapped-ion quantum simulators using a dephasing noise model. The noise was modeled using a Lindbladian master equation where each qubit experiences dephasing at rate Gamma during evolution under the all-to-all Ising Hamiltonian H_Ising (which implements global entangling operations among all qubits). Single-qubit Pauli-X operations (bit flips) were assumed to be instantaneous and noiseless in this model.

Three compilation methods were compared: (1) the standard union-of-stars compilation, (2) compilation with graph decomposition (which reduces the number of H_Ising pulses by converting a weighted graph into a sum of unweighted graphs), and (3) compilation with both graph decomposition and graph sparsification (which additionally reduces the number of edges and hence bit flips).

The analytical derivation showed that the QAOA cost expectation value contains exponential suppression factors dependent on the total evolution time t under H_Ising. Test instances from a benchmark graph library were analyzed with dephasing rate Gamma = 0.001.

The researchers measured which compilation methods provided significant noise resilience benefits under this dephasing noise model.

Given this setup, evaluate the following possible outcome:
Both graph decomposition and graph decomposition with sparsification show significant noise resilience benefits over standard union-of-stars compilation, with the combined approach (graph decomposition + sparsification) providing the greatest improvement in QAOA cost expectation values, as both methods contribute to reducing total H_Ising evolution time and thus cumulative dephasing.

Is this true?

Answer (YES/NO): NO